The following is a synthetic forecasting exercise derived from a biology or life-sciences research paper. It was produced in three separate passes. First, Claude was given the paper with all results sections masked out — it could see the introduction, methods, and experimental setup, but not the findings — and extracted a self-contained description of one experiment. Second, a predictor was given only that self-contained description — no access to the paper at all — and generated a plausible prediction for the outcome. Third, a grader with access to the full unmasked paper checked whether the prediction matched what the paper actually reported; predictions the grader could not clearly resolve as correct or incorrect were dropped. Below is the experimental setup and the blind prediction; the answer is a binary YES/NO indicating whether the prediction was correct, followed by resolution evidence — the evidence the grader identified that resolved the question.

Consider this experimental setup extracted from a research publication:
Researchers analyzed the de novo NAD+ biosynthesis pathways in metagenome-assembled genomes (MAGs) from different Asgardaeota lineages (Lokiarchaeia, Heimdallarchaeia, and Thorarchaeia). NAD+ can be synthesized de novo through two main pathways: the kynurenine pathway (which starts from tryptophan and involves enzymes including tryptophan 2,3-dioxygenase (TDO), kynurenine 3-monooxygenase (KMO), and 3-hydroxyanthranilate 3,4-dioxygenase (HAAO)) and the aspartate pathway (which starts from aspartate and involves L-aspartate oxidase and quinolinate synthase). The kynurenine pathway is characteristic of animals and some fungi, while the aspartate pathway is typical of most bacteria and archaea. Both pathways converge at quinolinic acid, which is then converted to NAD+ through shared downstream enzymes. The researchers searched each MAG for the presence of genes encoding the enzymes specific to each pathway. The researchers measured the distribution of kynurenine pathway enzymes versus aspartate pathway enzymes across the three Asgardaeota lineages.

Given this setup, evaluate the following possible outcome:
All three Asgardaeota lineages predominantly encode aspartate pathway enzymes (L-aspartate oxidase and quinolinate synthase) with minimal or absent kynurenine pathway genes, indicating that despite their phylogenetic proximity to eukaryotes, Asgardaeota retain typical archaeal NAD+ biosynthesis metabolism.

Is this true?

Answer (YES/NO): NO